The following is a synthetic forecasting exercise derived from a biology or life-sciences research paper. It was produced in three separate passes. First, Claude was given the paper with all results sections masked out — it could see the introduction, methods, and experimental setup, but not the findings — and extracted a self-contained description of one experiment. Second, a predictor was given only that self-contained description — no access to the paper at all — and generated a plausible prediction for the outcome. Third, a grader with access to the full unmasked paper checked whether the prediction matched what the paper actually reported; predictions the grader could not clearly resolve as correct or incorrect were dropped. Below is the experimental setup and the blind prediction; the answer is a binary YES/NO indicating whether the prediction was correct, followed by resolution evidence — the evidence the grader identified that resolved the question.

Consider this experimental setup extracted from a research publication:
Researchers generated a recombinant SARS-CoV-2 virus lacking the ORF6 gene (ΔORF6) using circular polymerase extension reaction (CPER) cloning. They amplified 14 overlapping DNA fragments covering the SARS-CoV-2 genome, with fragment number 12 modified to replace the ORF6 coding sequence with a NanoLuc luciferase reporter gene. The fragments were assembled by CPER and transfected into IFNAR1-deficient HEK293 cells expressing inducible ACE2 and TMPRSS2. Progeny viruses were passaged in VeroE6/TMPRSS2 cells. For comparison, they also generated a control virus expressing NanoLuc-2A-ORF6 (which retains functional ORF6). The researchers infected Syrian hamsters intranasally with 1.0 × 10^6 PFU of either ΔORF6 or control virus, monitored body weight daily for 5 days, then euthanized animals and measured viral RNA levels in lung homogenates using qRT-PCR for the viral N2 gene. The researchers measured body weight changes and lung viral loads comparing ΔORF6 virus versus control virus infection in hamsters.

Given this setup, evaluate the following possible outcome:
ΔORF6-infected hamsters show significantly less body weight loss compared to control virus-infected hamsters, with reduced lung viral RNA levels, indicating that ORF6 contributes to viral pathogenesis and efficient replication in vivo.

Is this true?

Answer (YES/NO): YES